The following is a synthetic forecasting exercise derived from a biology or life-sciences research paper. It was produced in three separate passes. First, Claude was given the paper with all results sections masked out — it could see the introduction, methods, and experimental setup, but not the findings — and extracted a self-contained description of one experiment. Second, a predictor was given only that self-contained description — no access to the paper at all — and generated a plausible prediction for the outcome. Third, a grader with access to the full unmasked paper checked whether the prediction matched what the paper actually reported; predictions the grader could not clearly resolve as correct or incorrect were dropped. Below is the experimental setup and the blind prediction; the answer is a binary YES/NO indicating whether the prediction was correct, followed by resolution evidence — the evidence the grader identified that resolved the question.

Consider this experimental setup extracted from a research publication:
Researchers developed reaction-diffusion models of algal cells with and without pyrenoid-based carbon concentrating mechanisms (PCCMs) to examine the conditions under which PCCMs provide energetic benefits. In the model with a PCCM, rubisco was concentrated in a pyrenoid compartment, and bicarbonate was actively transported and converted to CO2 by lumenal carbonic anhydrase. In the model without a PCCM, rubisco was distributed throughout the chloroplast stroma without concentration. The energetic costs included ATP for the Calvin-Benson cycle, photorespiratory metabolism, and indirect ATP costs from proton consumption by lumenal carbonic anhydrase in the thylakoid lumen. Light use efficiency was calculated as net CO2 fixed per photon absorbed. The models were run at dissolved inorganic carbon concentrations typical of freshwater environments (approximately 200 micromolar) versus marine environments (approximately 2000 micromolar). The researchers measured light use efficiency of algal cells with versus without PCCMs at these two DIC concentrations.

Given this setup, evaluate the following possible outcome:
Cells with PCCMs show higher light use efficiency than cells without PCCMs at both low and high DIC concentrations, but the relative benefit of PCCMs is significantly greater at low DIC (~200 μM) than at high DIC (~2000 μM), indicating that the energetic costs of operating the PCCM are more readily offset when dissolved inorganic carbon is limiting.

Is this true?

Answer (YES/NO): NO